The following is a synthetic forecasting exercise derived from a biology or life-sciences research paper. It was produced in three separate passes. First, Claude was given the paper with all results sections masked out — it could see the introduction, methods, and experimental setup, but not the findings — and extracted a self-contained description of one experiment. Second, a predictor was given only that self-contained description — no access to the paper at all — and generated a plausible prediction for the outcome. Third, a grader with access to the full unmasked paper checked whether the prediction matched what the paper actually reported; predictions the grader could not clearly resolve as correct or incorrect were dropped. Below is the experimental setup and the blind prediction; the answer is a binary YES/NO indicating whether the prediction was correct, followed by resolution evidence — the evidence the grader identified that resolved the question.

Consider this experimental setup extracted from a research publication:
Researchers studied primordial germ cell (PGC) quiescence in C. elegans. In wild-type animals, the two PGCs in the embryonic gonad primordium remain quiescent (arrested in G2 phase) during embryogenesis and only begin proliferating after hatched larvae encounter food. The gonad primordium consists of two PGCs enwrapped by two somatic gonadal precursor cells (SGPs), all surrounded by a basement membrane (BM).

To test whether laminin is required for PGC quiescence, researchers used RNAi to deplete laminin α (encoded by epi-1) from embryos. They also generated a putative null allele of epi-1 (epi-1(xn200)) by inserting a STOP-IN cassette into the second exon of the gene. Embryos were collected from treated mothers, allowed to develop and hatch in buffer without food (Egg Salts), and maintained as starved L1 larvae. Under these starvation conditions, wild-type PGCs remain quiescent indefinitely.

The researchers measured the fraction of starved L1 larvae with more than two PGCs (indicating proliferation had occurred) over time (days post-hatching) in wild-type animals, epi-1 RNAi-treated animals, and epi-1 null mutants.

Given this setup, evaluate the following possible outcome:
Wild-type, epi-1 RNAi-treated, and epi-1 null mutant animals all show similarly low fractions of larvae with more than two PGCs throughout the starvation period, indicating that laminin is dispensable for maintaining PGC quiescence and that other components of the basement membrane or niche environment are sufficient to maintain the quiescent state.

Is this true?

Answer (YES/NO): NO